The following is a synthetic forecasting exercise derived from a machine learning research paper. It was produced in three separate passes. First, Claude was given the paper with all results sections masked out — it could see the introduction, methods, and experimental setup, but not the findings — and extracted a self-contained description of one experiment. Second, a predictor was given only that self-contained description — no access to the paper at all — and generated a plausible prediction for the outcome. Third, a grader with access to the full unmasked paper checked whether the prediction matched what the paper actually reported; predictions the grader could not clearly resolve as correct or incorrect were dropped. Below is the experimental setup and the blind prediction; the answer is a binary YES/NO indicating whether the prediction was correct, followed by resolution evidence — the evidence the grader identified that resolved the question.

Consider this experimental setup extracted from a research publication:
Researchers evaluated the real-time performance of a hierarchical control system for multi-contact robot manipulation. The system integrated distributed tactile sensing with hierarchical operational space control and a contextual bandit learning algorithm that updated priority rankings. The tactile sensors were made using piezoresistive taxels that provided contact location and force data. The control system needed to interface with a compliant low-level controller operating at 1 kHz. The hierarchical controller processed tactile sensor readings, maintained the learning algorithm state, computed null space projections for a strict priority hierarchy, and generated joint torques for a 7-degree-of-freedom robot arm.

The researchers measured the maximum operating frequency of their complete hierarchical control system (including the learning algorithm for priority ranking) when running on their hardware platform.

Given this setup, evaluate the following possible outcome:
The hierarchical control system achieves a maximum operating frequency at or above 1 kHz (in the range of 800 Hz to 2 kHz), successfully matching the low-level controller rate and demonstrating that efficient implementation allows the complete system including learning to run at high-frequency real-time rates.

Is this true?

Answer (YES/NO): NO